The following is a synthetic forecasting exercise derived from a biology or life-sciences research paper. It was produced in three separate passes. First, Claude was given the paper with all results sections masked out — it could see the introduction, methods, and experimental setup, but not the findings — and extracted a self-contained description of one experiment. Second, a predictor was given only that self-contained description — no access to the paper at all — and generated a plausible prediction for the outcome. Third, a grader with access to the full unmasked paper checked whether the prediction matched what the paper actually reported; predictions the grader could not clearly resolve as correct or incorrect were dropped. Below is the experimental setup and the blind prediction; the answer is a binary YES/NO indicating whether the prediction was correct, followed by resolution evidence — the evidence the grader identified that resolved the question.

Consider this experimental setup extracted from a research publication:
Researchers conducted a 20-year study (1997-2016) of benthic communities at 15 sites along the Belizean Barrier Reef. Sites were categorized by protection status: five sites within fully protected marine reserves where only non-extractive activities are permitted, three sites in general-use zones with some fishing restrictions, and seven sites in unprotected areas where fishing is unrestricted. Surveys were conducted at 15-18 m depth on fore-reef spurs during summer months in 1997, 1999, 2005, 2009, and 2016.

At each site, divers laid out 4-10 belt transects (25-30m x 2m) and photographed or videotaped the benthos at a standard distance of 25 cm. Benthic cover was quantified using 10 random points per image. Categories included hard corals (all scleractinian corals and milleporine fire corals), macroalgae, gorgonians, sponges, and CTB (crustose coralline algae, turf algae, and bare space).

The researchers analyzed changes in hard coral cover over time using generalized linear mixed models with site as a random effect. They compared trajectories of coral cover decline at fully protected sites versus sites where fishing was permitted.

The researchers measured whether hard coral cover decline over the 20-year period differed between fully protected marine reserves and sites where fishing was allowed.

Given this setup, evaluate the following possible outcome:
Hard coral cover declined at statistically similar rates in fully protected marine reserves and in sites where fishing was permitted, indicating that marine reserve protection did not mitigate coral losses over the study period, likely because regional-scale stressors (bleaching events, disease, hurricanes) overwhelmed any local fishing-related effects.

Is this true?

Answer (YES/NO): YES